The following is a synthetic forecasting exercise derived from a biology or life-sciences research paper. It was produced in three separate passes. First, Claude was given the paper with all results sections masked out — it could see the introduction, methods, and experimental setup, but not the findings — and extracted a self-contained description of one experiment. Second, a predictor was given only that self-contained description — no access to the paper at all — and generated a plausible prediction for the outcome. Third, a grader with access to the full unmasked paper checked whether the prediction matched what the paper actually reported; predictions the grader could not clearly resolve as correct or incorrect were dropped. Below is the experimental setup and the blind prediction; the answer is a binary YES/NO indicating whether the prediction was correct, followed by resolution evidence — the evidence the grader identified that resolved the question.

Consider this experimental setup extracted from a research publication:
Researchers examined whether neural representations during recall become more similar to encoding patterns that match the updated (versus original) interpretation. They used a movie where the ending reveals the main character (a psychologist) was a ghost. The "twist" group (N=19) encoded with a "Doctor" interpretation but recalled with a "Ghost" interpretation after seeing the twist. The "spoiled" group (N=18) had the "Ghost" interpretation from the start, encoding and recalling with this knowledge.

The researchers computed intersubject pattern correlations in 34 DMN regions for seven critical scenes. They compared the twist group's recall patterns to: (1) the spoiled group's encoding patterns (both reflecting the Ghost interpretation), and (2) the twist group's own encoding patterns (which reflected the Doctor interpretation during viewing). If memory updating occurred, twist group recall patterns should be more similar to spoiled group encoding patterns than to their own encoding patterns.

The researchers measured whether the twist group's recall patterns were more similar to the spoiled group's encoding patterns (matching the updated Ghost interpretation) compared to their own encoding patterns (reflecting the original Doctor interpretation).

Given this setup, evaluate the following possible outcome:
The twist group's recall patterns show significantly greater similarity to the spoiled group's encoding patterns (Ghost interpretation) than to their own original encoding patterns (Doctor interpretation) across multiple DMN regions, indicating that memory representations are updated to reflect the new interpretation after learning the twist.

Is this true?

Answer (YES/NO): NO